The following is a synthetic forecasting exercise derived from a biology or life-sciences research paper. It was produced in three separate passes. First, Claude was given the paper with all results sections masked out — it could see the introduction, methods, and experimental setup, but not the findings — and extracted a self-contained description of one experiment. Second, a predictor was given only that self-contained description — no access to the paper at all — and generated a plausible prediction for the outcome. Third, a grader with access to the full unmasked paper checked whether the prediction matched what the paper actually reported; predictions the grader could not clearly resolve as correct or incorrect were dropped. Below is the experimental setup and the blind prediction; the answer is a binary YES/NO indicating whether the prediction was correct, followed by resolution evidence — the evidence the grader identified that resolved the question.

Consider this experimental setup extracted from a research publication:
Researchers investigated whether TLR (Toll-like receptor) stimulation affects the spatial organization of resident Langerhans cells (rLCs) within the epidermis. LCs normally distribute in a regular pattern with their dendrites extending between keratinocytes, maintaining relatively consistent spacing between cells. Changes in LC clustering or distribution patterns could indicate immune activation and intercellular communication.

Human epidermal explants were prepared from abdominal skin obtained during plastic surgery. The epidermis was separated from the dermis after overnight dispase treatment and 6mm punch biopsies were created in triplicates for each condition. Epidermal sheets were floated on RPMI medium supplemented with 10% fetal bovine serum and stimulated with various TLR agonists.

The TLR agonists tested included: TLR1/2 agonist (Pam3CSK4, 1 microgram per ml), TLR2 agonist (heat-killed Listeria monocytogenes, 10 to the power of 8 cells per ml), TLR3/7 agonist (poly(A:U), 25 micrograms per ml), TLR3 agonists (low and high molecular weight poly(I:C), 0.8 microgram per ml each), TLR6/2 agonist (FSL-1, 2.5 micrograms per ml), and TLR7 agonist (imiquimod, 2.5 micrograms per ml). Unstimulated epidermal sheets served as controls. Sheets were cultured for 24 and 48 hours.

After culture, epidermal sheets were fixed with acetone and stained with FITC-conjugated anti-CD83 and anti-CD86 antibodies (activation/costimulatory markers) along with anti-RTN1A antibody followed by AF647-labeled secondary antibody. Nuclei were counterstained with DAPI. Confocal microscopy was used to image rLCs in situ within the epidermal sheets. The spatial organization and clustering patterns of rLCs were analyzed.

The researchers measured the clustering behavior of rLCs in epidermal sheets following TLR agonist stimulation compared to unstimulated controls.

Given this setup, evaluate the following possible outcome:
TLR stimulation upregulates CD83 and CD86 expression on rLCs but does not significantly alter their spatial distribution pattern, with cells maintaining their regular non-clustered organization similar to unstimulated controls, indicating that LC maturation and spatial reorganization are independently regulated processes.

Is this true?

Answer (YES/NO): NO